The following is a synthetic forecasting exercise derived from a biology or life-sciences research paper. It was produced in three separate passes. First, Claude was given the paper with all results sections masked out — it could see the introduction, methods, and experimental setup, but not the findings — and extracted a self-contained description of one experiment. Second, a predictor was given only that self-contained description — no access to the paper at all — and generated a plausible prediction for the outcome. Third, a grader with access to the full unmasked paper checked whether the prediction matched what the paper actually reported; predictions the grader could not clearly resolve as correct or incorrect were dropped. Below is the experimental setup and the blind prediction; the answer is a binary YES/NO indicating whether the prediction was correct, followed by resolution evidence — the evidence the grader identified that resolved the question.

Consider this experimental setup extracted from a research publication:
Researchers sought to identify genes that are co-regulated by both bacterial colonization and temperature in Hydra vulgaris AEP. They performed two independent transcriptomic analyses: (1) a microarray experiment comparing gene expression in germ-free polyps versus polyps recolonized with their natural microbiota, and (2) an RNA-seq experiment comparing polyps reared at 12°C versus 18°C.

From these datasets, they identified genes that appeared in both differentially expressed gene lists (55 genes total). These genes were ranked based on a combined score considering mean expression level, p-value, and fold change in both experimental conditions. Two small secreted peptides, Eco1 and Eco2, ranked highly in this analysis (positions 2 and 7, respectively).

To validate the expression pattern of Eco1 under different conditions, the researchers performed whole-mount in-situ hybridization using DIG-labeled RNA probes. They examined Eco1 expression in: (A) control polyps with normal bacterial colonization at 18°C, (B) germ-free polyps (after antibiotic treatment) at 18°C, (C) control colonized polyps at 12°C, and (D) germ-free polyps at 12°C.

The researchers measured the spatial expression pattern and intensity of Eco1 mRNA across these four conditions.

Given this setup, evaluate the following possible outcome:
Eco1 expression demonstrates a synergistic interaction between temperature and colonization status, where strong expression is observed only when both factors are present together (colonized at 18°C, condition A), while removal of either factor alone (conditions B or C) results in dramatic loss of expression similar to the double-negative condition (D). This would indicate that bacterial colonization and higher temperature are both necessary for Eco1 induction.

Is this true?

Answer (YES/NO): NO